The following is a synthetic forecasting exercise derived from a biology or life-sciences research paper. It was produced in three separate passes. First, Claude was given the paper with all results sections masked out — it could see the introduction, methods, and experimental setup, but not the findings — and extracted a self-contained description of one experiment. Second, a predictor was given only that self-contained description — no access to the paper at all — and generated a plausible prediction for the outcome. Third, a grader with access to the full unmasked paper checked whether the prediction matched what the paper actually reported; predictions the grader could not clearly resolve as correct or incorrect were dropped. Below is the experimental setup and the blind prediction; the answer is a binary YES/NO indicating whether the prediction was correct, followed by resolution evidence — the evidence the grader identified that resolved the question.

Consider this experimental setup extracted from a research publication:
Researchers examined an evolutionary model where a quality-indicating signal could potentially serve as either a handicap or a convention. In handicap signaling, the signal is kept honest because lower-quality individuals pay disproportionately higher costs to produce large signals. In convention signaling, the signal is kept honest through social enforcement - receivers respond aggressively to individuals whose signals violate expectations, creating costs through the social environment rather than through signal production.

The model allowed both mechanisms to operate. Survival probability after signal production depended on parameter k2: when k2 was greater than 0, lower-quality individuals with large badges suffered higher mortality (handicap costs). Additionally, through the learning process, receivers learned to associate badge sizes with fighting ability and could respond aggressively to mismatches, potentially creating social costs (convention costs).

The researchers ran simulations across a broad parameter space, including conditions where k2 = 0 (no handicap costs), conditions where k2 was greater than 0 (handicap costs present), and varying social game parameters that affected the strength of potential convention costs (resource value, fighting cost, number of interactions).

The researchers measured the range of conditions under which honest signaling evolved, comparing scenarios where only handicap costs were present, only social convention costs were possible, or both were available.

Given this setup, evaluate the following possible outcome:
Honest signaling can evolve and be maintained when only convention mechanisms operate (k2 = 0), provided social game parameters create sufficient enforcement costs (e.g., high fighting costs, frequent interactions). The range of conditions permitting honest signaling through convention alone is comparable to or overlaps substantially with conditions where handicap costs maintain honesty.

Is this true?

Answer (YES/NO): NO